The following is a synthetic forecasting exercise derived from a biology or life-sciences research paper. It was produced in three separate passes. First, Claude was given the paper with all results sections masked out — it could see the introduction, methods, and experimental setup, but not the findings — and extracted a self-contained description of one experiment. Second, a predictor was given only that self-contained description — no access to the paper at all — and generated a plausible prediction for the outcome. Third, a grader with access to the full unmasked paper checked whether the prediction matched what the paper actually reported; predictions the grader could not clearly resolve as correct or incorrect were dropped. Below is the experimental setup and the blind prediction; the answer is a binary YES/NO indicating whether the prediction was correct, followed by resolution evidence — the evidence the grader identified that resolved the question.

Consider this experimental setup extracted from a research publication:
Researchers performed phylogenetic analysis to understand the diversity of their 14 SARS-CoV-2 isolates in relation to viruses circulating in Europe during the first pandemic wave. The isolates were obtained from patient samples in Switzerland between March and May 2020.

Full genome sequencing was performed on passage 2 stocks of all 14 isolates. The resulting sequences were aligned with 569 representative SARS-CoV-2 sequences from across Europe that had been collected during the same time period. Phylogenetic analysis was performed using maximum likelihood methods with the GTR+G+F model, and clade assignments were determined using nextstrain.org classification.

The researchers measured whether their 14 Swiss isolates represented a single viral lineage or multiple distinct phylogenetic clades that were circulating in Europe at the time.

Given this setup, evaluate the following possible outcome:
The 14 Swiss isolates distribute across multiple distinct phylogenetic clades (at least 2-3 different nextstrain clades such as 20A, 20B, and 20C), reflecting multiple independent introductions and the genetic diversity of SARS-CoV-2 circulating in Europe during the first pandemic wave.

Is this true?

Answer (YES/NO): YES